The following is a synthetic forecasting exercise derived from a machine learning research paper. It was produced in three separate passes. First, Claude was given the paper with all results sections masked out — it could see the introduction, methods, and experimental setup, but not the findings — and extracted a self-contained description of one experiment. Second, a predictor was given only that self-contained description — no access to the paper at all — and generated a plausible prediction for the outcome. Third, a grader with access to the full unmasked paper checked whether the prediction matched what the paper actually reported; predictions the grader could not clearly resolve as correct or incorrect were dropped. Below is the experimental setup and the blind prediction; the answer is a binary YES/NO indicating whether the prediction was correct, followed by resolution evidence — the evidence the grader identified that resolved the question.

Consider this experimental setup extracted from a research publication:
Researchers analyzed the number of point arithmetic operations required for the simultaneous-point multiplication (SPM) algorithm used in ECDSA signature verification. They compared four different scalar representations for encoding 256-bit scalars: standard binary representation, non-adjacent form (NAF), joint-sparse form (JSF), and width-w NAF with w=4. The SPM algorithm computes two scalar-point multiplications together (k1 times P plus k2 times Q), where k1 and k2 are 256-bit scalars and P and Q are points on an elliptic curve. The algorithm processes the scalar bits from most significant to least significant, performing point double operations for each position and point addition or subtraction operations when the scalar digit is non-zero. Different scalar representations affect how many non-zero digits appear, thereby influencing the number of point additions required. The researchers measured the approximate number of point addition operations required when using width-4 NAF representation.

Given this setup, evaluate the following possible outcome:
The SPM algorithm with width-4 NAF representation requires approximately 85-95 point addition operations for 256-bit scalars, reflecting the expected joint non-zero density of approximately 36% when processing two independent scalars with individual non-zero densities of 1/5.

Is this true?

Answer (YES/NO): NO